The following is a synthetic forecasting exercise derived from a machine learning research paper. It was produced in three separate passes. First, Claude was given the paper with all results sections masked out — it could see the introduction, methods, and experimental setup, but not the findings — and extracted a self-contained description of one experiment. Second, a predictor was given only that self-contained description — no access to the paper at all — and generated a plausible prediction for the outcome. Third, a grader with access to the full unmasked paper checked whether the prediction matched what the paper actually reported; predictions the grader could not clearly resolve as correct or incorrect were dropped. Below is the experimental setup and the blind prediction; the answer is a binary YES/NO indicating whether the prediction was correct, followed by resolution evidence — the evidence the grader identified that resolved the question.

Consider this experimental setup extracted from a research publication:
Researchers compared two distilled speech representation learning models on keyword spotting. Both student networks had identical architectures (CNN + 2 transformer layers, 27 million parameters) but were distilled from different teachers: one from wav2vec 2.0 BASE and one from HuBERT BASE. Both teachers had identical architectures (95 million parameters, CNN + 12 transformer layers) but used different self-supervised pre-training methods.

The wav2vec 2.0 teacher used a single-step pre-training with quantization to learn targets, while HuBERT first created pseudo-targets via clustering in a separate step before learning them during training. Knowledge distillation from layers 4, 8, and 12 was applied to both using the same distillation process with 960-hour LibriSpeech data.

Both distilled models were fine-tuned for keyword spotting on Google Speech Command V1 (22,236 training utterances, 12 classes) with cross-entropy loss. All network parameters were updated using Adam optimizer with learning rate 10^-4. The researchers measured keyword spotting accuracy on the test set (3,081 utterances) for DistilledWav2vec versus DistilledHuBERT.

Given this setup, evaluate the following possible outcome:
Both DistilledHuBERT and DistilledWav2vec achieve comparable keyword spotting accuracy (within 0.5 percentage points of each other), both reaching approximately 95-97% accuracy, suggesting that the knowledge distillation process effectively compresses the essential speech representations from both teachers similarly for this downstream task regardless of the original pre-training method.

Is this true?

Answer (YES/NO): NO